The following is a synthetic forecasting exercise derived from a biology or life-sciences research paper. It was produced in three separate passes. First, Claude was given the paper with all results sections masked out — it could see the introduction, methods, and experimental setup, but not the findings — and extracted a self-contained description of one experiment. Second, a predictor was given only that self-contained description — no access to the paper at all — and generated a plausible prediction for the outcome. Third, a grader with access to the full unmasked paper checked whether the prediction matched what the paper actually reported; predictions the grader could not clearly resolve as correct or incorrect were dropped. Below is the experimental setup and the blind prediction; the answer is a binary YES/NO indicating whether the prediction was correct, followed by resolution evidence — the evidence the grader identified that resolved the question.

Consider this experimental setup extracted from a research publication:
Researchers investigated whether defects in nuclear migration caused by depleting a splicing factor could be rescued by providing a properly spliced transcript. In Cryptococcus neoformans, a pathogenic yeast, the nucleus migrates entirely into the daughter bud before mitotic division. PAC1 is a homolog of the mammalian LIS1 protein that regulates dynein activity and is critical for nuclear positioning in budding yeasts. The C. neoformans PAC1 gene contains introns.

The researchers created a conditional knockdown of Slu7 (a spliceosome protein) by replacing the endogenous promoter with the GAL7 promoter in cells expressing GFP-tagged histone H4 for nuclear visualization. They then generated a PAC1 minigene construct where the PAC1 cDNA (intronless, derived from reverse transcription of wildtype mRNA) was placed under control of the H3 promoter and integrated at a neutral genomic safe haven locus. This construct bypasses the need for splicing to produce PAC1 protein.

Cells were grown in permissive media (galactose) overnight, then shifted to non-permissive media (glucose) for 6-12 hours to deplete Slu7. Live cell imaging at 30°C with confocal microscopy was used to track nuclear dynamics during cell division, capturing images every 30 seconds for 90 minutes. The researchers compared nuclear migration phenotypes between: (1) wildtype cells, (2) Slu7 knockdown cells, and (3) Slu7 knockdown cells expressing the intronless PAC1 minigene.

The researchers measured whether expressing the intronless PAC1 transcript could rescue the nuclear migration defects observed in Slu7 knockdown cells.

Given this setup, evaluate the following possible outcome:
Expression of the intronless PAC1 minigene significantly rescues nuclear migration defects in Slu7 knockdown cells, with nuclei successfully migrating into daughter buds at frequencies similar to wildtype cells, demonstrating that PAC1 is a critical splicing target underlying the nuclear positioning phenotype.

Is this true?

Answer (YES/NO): NO